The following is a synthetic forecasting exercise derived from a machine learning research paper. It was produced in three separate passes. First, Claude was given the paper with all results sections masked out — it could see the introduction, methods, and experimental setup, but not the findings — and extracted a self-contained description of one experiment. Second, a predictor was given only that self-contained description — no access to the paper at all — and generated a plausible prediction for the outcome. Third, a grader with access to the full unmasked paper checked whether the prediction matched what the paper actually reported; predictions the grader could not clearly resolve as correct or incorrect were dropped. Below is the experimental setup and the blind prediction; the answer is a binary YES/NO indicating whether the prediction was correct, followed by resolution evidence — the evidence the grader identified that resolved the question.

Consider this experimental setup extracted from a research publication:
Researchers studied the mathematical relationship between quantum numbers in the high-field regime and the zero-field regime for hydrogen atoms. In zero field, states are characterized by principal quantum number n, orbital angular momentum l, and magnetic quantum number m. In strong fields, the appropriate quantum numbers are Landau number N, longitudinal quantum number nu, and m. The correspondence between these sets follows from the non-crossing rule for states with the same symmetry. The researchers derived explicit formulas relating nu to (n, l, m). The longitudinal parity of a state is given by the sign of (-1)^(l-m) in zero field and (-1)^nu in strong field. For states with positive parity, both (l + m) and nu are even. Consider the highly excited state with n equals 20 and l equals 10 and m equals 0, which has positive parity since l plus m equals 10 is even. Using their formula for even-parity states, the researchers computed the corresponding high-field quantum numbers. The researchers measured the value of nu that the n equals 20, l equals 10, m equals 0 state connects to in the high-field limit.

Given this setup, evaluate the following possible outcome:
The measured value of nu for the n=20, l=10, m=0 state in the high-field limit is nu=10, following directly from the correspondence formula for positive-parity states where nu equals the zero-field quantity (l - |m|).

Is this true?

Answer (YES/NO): NO